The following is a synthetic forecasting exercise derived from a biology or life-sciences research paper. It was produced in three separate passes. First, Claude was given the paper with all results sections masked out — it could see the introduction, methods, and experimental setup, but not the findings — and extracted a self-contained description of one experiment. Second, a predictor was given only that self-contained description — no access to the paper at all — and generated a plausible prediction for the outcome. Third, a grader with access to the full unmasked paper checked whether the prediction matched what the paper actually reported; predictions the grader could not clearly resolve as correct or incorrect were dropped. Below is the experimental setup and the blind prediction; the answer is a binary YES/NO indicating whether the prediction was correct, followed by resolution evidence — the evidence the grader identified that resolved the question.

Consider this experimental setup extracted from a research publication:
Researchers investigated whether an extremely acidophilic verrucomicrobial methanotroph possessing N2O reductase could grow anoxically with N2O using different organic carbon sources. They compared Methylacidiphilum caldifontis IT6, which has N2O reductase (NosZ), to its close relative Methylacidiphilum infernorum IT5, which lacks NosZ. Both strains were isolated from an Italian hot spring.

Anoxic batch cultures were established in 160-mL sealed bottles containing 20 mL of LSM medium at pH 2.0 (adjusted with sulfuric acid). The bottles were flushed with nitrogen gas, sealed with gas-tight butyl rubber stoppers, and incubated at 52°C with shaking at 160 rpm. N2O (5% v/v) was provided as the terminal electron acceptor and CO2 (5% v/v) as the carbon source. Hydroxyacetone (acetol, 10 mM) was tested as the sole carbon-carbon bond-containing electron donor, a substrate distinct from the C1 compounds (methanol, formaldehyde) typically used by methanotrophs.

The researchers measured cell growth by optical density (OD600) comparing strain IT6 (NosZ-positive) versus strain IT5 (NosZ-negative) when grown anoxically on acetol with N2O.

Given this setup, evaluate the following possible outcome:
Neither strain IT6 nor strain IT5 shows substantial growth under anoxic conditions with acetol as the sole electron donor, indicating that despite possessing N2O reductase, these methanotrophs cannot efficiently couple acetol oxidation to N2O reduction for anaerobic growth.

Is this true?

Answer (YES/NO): NO